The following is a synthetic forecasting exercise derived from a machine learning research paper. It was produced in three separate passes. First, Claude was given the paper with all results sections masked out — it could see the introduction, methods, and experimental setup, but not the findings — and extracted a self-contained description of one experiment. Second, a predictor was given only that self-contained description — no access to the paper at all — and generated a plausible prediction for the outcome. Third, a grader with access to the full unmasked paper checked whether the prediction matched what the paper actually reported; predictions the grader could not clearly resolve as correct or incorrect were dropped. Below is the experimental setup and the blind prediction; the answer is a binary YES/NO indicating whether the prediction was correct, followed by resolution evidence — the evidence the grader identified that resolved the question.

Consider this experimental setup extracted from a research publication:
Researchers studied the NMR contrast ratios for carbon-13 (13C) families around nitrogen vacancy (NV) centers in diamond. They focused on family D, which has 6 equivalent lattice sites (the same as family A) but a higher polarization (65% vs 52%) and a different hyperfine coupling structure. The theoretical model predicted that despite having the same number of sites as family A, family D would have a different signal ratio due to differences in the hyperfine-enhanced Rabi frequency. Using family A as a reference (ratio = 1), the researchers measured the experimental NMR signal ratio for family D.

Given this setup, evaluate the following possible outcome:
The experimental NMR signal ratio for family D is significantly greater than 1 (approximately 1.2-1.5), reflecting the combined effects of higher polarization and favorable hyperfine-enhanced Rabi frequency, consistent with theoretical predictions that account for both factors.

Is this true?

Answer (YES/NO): NO